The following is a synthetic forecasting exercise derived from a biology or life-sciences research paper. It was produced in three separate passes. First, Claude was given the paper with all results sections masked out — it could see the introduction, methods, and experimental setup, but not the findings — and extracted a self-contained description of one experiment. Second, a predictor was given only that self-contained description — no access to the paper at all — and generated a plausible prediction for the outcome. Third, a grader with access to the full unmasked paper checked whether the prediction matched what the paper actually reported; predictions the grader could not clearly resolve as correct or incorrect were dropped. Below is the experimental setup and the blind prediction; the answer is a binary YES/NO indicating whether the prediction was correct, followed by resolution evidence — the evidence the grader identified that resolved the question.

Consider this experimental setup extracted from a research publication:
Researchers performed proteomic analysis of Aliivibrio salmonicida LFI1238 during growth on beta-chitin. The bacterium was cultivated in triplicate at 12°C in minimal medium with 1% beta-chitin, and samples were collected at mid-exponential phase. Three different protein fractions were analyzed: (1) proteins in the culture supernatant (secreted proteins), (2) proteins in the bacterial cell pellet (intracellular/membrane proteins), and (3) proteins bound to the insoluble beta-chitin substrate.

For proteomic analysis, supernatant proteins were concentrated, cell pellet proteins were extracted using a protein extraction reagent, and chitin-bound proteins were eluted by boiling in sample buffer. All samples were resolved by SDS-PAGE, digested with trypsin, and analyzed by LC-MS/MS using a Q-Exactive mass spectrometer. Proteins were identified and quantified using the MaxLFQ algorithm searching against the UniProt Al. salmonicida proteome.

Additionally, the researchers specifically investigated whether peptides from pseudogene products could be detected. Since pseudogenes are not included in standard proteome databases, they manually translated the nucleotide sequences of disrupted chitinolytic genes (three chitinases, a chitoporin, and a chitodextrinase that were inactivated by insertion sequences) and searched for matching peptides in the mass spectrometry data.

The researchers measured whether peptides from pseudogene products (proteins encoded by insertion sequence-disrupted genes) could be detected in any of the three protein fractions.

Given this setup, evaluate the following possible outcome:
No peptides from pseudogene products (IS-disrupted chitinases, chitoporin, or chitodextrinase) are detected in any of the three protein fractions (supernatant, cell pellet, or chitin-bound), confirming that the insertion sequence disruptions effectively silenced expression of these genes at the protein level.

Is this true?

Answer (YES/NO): NO